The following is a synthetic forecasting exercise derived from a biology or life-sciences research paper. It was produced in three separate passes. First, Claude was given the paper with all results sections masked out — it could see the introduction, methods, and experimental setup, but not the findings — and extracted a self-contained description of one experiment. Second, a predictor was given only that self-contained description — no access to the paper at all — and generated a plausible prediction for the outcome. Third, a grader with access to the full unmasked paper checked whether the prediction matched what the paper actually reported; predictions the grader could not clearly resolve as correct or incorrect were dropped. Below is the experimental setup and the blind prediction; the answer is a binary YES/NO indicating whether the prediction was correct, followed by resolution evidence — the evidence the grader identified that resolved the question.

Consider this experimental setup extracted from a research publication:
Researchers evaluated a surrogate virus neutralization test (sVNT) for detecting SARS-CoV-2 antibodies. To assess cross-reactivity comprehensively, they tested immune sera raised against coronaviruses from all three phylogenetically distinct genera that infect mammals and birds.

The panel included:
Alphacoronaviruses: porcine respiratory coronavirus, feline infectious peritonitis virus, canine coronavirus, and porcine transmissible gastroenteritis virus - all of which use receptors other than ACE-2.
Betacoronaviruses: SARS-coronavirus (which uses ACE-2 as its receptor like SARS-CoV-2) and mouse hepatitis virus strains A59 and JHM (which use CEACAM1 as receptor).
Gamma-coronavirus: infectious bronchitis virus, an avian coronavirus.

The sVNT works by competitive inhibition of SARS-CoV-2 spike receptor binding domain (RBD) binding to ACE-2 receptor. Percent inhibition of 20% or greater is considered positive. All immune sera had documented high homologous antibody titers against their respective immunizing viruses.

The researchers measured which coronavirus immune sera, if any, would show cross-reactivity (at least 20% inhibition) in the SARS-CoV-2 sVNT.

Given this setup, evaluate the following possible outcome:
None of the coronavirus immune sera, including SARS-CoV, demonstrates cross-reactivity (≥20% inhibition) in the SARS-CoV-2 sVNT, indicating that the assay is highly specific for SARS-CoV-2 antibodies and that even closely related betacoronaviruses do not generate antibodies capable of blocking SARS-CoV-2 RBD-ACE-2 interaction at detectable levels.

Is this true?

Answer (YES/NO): NO